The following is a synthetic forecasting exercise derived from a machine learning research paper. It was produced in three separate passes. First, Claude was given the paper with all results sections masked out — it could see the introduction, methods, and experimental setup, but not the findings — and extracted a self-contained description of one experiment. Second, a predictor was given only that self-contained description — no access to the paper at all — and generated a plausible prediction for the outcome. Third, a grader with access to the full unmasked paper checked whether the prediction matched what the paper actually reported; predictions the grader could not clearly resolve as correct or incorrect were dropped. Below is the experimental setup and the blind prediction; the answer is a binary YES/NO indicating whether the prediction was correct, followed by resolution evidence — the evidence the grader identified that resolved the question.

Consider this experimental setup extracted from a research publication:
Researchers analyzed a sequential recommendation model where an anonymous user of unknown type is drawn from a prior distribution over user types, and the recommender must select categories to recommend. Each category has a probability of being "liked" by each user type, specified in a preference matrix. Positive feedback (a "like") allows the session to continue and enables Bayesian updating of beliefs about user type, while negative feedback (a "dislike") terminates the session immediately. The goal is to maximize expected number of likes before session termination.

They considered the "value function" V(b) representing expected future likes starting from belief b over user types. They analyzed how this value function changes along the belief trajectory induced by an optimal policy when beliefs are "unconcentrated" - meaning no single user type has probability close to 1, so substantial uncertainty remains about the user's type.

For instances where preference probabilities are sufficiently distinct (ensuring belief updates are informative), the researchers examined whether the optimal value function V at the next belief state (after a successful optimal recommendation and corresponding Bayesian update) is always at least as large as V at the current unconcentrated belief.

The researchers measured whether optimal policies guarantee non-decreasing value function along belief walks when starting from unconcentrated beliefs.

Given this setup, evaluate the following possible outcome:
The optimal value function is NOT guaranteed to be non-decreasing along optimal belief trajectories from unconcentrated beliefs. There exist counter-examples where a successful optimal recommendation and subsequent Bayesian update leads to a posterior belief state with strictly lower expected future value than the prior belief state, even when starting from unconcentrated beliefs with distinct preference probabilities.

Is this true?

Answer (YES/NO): NO